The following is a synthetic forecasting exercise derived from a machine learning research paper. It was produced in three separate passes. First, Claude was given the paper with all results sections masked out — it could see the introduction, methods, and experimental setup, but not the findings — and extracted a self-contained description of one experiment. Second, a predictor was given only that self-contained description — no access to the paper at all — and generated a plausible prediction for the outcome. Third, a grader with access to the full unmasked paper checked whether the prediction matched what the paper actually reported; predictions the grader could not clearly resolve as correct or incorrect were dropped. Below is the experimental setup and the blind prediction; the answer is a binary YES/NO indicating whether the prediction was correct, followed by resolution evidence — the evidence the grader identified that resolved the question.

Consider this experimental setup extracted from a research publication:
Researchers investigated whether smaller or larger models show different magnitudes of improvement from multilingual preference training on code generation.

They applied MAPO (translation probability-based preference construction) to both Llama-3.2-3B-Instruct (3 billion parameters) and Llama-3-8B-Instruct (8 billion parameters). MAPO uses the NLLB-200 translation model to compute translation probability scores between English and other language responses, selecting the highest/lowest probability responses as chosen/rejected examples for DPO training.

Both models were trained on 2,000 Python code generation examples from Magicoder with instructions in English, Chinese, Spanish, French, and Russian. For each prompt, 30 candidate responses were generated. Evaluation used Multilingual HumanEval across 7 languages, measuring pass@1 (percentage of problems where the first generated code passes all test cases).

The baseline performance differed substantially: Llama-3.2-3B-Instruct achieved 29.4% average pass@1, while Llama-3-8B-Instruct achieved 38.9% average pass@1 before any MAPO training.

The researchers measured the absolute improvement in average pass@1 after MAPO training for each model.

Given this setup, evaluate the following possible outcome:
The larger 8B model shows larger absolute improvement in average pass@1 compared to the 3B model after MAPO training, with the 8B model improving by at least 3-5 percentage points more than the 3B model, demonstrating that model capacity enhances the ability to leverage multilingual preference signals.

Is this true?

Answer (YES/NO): NO